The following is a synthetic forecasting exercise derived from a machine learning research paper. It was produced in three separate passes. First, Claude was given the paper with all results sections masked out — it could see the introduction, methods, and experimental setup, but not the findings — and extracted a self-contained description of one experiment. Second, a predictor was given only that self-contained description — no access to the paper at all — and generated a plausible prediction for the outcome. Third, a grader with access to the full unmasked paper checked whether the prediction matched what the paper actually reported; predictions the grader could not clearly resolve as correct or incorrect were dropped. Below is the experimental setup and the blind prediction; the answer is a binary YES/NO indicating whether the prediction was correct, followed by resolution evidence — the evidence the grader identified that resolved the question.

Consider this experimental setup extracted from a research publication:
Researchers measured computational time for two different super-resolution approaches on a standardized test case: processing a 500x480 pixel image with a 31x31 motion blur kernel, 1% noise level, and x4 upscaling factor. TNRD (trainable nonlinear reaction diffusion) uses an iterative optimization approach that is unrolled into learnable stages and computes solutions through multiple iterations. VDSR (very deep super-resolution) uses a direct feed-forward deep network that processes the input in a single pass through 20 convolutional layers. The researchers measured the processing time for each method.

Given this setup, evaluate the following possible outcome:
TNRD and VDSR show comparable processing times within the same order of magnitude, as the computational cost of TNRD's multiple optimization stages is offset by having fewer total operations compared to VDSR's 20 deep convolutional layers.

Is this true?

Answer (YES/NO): NO